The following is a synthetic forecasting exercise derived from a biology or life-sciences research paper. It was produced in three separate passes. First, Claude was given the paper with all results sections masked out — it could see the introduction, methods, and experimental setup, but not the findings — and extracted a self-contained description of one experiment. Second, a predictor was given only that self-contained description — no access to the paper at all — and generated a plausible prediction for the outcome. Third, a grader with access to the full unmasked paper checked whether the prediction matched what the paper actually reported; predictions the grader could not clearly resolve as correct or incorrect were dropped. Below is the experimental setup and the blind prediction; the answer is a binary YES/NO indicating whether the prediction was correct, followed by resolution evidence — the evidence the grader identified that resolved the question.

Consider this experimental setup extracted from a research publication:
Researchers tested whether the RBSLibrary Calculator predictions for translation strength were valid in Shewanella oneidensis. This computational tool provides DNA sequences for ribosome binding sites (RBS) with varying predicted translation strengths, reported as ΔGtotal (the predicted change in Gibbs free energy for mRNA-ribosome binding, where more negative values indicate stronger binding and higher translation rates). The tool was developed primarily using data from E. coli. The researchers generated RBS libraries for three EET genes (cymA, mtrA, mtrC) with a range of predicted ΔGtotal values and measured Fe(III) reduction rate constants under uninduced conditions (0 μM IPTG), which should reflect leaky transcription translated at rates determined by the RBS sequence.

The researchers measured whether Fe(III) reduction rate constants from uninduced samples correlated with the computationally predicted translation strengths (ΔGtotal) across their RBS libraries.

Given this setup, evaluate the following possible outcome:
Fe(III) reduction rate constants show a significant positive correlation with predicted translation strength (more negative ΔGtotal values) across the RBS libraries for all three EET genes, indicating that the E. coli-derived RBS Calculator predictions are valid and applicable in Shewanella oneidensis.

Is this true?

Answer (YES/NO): YES